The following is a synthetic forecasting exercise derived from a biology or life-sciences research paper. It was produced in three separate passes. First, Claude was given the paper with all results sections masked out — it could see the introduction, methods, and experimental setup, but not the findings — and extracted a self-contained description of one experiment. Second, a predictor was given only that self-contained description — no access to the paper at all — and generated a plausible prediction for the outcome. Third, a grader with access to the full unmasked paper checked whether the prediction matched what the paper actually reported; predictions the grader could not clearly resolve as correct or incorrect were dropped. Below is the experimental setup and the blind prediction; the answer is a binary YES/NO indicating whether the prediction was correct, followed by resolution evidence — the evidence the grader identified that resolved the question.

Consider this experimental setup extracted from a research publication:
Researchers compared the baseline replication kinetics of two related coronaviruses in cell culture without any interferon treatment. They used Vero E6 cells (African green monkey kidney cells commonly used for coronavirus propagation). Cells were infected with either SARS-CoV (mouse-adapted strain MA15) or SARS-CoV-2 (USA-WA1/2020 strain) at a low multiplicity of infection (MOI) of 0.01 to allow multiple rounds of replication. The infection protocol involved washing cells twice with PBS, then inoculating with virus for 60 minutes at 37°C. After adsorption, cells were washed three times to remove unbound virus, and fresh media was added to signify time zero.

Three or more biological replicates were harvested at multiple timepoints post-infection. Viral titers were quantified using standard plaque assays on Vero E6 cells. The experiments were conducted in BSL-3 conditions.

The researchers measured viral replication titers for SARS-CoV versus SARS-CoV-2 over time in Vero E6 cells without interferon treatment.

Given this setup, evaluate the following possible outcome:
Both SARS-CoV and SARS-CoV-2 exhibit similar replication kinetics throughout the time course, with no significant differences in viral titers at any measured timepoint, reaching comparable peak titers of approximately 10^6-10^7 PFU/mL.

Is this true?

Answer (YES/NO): NO